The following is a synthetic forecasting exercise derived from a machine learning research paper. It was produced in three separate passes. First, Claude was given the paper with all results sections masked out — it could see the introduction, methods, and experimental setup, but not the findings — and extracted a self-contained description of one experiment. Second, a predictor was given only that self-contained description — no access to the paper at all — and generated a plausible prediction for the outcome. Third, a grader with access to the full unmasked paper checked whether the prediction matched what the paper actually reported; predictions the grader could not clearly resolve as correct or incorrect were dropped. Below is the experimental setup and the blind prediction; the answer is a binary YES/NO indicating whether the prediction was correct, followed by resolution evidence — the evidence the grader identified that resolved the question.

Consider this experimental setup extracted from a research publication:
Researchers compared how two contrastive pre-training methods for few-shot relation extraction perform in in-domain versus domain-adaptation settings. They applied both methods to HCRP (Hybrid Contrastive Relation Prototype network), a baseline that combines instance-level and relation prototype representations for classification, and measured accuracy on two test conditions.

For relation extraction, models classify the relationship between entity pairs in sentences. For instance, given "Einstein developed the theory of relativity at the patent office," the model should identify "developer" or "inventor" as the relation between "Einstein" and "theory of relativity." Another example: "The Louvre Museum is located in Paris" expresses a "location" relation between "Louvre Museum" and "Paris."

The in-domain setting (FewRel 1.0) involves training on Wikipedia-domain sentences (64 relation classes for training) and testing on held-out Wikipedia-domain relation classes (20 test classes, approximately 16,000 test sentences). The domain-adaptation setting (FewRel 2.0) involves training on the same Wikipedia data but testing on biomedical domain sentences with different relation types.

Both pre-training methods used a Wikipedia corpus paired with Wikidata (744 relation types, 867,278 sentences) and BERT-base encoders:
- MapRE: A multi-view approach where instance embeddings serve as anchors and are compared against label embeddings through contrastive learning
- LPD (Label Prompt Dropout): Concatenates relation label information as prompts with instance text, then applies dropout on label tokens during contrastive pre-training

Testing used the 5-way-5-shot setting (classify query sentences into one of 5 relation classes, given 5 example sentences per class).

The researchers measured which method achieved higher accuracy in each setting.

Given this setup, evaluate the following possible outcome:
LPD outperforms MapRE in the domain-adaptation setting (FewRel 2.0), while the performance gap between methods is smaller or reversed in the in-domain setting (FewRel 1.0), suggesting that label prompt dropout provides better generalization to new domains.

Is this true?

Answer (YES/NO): NO